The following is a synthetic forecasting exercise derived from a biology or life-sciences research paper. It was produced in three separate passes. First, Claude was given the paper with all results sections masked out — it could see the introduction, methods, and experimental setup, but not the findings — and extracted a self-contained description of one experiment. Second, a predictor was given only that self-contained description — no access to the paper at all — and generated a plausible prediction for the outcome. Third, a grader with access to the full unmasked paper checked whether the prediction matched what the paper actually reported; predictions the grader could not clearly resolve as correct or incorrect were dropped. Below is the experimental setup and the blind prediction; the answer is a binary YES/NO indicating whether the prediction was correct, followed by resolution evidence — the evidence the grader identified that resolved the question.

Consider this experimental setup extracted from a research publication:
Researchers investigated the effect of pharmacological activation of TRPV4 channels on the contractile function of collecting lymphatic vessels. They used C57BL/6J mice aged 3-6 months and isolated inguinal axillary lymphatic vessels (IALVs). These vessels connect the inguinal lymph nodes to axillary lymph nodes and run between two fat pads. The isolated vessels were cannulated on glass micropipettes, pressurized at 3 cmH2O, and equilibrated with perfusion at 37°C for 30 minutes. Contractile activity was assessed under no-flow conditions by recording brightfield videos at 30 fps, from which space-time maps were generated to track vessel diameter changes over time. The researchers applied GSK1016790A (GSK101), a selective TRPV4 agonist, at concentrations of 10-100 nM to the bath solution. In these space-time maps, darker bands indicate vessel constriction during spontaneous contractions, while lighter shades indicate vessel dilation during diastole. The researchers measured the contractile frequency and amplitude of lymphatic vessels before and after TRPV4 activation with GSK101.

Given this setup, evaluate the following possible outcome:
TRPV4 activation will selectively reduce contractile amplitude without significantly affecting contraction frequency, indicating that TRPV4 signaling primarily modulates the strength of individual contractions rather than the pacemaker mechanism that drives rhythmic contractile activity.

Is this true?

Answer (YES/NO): NO